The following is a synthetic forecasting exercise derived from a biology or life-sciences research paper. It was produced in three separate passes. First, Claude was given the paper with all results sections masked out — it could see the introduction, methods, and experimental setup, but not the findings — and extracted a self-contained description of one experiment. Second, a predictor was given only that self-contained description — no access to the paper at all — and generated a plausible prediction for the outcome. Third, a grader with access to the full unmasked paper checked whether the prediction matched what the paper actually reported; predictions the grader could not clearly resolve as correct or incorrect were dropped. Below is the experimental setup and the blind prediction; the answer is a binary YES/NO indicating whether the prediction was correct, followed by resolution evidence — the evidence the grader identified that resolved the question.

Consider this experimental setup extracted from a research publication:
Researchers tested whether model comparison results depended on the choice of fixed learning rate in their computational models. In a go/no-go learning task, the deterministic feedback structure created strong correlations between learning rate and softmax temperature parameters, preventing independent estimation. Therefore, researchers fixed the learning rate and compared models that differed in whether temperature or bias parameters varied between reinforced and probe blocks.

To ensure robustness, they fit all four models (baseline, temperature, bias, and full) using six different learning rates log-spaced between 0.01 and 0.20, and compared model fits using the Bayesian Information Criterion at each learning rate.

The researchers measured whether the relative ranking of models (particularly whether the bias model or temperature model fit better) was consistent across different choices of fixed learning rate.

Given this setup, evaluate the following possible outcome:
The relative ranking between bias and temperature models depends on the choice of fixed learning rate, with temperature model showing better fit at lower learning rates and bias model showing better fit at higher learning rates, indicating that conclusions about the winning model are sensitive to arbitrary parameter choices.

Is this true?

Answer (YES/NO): NO